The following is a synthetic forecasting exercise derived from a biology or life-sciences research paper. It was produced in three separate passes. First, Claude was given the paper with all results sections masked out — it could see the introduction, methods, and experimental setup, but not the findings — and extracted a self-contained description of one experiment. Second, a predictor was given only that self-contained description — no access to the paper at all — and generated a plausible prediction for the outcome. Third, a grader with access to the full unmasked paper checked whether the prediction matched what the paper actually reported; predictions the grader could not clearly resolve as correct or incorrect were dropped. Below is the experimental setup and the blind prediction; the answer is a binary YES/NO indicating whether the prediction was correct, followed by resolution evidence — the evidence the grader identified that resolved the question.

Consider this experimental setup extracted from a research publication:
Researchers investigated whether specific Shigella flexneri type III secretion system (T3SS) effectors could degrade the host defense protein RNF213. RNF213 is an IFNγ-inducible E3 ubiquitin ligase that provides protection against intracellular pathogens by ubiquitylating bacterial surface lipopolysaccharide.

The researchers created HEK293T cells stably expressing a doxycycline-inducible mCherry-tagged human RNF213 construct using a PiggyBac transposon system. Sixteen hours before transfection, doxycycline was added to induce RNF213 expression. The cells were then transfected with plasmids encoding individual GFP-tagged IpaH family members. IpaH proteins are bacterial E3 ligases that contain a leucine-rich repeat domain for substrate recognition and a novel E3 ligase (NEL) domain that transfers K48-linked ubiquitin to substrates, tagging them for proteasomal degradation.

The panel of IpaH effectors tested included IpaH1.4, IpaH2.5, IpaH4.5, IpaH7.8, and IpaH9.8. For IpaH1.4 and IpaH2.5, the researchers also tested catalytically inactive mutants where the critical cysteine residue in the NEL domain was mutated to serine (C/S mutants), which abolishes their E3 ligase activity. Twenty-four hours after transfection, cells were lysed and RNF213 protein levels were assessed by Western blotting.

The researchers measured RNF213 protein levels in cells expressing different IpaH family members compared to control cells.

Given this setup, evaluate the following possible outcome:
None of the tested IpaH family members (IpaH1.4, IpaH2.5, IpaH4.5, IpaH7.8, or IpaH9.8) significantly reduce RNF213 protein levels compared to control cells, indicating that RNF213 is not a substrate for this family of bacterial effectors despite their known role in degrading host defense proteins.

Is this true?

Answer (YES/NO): NO